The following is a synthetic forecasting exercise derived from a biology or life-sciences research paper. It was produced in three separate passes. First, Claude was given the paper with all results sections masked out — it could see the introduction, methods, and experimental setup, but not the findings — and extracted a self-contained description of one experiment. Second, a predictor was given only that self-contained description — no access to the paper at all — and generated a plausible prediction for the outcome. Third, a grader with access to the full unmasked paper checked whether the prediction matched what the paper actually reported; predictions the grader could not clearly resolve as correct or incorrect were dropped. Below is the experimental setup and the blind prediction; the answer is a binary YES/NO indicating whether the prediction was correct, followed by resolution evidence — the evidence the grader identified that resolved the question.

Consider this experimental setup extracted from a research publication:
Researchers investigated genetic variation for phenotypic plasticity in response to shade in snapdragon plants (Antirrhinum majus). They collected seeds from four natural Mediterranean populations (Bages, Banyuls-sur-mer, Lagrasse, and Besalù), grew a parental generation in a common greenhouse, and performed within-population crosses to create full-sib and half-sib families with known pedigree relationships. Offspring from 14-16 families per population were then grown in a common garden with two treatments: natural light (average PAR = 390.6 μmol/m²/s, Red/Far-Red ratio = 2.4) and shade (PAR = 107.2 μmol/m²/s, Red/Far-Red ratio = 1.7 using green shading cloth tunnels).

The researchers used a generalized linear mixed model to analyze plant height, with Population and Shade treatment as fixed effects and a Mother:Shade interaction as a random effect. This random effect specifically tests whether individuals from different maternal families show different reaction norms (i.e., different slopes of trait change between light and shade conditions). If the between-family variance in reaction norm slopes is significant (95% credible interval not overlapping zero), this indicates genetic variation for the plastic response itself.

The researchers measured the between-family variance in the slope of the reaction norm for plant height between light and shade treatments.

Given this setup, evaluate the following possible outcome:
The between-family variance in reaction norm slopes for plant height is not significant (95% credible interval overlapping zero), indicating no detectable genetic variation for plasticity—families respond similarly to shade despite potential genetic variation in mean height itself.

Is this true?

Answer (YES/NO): NO